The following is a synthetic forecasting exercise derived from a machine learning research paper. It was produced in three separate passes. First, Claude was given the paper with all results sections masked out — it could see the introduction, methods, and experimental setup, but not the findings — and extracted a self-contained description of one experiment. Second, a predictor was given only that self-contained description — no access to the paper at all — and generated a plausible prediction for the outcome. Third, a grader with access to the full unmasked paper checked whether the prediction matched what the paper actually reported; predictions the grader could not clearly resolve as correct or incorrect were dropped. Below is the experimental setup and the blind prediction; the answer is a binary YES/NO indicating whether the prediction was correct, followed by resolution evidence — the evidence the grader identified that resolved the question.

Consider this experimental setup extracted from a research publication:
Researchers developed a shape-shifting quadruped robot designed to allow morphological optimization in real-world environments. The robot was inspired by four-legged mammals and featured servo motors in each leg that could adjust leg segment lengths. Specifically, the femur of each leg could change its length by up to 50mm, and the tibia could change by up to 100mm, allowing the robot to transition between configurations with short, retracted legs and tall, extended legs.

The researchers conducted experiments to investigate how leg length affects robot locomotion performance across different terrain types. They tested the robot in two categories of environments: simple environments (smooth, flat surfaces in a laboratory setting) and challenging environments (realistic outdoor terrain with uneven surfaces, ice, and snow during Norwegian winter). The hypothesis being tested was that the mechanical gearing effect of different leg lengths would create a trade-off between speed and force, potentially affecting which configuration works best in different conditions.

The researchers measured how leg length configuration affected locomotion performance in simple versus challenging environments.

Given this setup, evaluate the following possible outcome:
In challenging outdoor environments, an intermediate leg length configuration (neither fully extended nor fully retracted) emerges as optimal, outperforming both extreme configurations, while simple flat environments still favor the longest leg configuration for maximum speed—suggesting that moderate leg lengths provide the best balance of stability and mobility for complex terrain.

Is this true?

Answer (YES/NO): NO